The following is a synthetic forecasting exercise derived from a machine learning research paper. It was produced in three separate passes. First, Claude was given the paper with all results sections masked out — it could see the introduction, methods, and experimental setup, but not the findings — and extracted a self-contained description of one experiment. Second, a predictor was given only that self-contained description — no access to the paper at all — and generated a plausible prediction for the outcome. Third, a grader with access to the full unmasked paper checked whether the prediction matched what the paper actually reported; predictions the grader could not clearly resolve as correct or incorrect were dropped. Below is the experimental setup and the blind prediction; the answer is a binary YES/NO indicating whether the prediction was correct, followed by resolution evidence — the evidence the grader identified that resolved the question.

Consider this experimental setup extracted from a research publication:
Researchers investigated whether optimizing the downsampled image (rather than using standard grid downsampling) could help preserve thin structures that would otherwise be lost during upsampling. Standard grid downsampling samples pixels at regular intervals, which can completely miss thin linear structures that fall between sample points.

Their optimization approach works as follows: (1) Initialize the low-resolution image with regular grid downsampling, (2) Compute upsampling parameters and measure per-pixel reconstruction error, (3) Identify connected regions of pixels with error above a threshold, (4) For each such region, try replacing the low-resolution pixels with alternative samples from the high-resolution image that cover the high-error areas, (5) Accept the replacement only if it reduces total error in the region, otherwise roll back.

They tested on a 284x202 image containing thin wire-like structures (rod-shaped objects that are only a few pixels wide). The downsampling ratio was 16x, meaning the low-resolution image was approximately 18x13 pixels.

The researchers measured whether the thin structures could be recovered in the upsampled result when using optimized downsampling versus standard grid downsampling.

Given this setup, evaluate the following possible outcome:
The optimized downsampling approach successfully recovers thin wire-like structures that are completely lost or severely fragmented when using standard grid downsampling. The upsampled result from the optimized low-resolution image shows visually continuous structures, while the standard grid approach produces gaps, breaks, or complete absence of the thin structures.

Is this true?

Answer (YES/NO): YES